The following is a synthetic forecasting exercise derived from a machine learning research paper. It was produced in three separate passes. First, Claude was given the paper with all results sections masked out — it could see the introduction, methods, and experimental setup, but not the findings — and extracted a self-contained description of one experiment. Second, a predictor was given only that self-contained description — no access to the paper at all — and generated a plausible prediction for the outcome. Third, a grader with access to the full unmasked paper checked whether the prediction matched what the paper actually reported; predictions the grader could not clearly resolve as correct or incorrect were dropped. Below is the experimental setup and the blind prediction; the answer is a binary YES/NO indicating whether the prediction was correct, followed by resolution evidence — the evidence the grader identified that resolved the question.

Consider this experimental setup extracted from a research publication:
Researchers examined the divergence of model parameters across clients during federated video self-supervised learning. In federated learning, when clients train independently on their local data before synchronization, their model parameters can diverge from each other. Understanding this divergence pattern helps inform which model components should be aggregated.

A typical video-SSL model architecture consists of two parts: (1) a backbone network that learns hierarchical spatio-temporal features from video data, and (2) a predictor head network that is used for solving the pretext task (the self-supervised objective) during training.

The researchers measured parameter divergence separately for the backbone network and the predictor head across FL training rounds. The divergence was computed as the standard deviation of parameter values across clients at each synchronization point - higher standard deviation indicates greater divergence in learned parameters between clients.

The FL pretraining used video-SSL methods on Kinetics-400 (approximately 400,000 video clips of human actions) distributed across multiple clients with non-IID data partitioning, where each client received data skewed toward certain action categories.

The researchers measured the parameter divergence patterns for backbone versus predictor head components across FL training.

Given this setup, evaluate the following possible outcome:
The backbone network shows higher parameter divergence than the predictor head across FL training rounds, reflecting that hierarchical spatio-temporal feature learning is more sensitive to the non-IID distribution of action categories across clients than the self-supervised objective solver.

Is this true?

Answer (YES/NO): NO